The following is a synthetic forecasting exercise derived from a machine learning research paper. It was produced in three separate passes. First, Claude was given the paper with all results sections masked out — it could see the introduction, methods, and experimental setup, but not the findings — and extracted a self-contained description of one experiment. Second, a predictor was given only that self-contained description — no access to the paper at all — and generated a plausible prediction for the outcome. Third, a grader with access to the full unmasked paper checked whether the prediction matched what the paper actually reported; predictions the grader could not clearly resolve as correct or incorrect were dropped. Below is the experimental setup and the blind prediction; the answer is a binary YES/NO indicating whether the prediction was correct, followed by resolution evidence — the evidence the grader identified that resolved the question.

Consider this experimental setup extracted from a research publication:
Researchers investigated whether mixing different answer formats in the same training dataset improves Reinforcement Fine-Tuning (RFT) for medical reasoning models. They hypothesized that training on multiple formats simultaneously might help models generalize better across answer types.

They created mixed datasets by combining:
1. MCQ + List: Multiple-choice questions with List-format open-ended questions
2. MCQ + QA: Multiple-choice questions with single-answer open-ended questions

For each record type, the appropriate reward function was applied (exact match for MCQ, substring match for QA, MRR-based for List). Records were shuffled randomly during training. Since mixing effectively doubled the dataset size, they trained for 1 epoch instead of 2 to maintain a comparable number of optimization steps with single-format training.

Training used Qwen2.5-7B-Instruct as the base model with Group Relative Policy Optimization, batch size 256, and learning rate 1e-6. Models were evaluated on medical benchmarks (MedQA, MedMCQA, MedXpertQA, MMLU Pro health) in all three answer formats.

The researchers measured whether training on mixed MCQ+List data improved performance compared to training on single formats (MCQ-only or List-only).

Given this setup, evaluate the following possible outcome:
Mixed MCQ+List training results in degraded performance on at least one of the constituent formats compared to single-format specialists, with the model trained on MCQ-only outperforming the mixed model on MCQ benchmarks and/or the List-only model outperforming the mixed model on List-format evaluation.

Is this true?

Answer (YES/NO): YES